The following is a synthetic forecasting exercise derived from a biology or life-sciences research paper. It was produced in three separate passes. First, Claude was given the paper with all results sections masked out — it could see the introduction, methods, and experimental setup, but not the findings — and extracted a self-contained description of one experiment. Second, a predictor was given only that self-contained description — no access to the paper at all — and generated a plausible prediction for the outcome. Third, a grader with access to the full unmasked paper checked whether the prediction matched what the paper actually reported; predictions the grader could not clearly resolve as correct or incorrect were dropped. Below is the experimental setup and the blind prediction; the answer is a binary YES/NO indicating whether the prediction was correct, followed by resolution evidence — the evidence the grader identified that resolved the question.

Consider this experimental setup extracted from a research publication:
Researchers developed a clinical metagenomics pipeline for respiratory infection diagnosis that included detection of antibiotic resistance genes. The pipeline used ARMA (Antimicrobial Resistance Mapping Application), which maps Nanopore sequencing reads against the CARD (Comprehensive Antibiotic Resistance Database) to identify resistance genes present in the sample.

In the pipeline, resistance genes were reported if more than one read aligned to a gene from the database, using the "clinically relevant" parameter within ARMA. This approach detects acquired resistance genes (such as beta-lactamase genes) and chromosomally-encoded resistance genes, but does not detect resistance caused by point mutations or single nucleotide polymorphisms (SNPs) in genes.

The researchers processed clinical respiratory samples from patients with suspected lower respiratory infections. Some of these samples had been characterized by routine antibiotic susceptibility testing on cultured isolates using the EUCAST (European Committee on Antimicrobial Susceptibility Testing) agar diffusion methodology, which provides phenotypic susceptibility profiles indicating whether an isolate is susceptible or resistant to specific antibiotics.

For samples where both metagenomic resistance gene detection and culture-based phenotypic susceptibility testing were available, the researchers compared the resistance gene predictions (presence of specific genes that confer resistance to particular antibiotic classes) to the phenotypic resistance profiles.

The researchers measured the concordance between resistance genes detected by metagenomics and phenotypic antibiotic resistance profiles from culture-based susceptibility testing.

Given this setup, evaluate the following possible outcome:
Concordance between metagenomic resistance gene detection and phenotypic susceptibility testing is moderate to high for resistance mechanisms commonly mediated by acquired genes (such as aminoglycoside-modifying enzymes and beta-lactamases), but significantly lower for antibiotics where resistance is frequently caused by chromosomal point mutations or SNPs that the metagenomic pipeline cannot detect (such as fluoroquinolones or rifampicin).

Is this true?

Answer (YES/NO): YES